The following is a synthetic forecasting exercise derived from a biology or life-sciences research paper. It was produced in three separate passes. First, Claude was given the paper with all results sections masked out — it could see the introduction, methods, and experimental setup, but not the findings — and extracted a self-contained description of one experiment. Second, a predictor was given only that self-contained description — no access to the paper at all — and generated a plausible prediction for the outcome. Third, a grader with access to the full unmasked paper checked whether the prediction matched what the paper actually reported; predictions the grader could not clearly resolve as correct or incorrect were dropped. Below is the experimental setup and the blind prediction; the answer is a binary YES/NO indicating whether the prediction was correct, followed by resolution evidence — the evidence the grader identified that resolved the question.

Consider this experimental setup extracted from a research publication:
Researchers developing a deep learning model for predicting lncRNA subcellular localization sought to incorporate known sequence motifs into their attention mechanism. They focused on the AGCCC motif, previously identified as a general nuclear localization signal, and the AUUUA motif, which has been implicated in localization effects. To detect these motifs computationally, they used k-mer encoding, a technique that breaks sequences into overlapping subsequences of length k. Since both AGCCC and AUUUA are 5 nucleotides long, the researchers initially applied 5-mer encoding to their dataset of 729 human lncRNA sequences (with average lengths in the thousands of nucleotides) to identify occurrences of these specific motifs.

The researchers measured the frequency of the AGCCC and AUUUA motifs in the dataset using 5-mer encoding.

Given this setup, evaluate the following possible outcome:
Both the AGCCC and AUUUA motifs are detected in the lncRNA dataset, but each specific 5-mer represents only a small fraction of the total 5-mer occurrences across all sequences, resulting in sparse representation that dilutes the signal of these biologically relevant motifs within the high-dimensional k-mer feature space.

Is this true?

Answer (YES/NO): NO